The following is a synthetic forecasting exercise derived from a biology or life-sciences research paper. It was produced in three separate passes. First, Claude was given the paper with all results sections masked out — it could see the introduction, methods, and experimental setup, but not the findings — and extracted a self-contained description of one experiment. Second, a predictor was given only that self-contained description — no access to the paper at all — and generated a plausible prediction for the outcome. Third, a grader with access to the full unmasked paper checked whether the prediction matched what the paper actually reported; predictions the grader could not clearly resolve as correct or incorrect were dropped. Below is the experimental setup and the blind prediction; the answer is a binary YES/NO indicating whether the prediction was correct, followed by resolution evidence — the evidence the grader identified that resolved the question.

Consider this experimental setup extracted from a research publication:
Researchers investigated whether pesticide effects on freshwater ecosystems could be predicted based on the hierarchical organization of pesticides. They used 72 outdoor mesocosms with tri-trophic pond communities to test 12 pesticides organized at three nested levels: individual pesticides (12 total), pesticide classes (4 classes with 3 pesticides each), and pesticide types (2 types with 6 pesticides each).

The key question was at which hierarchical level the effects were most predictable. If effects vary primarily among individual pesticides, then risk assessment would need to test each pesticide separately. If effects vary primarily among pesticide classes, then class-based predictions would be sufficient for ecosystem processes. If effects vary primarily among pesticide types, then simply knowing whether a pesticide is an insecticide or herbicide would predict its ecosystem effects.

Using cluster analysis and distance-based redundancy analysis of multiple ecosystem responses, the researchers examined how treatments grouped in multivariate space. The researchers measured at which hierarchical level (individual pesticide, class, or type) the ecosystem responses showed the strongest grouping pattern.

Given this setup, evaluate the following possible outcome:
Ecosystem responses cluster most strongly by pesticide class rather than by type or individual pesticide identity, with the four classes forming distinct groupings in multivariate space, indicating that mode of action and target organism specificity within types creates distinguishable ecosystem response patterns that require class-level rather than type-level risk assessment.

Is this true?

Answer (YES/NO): NO